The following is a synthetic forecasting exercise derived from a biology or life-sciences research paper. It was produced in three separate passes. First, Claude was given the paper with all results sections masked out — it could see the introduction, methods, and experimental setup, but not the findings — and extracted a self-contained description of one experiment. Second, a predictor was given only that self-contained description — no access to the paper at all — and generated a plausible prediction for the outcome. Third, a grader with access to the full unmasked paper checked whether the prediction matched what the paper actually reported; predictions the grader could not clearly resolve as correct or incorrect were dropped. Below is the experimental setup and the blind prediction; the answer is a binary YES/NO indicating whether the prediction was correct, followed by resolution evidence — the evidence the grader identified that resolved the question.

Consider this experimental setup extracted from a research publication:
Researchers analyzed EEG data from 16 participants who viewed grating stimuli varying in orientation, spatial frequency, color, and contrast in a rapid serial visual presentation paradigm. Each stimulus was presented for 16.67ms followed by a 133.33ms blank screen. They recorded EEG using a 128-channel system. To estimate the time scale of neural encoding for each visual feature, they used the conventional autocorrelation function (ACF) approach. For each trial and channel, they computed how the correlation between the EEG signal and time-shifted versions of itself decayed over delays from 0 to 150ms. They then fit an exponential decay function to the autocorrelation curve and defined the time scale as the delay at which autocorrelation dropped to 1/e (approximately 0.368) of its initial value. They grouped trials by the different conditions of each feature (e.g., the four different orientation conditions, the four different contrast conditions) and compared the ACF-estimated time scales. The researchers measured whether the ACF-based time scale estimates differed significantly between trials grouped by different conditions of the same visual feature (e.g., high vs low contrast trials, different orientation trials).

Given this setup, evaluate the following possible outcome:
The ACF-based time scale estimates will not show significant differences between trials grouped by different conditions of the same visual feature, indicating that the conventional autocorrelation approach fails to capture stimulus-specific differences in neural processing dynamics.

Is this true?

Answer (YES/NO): YES